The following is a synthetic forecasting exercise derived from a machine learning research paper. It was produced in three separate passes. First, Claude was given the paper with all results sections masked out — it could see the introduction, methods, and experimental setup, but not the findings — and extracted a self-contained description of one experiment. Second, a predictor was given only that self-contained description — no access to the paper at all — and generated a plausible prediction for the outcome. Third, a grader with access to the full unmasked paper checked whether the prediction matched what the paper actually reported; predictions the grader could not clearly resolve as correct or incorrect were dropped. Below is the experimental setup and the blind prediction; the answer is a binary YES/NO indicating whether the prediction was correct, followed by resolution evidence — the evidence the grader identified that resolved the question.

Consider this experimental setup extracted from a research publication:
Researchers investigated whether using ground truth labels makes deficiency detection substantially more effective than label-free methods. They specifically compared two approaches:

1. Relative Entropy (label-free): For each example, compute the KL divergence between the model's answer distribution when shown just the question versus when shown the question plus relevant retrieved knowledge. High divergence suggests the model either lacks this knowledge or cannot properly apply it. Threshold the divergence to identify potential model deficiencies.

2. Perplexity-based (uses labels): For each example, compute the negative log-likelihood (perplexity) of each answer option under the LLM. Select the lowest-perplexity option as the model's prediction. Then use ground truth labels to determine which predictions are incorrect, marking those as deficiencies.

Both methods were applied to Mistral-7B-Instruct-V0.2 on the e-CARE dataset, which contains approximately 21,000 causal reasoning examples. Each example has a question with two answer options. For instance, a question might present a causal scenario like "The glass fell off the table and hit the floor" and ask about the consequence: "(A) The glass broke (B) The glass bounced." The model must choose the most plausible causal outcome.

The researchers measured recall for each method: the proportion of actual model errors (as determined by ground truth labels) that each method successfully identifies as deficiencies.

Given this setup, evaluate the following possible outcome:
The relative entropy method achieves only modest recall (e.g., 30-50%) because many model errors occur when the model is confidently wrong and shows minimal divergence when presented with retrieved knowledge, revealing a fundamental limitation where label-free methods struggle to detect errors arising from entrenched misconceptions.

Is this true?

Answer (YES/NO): NO